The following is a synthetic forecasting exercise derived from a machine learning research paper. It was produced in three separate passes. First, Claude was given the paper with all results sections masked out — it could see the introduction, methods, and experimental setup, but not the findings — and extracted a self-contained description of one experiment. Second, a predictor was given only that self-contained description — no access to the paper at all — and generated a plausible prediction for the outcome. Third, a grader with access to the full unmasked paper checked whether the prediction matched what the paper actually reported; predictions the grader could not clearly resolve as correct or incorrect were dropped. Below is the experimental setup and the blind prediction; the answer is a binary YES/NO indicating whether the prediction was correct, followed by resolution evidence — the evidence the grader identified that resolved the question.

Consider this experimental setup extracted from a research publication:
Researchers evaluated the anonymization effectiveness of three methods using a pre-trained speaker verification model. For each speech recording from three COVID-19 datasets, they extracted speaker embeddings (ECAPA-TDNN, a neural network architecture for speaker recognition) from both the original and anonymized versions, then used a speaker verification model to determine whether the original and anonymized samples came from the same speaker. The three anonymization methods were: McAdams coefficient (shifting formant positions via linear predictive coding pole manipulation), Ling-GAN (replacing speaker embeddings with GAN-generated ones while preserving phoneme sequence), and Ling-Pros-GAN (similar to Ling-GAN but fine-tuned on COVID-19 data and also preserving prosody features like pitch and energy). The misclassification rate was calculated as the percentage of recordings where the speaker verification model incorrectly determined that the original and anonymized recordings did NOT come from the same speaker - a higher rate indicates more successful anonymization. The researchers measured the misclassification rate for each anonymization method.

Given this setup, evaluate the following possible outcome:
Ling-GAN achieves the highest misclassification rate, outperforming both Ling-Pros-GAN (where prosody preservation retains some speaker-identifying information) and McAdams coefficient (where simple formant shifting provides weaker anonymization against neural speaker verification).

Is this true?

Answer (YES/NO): NO